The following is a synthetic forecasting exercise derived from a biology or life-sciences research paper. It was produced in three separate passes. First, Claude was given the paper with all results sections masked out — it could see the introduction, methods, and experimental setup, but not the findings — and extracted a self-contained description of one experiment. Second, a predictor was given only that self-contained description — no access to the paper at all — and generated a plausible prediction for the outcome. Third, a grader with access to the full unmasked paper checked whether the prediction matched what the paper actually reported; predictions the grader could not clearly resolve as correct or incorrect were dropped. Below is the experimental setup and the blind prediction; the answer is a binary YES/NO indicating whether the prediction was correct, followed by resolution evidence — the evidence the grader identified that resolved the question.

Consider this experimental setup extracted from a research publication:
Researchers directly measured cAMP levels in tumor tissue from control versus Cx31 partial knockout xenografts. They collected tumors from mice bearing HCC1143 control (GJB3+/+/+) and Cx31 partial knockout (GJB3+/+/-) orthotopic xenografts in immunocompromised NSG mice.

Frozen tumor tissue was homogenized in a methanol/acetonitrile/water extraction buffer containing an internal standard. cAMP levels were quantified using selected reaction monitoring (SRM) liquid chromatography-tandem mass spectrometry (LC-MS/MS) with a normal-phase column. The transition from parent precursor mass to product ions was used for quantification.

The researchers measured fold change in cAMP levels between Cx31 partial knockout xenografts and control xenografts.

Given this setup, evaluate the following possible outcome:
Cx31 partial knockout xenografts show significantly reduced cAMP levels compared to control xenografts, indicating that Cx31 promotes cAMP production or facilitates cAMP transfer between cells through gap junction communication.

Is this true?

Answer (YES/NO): NO